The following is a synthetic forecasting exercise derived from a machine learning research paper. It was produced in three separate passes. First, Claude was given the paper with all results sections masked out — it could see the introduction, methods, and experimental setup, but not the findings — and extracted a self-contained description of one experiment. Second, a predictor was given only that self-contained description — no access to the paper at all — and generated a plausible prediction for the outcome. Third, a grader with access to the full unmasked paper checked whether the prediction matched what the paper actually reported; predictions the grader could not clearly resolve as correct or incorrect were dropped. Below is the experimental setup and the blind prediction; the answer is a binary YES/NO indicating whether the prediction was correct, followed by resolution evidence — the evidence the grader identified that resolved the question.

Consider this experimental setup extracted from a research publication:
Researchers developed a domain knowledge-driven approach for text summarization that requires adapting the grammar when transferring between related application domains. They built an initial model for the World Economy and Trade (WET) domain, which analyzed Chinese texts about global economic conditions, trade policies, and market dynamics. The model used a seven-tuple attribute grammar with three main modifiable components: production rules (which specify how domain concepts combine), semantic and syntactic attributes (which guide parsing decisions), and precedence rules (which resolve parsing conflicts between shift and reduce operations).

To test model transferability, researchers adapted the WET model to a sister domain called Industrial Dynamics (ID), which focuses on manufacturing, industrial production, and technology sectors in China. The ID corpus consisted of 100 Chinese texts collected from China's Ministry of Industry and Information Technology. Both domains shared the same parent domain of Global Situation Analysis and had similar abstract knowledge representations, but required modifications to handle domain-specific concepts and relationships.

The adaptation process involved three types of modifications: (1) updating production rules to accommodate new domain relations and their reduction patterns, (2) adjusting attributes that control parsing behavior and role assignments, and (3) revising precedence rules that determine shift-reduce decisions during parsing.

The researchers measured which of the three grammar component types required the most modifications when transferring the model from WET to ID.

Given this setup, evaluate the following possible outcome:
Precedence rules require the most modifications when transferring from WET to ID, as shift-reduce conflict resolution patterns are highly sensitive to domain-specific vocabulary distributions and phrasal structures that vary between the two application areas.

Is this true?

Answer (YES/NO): YES